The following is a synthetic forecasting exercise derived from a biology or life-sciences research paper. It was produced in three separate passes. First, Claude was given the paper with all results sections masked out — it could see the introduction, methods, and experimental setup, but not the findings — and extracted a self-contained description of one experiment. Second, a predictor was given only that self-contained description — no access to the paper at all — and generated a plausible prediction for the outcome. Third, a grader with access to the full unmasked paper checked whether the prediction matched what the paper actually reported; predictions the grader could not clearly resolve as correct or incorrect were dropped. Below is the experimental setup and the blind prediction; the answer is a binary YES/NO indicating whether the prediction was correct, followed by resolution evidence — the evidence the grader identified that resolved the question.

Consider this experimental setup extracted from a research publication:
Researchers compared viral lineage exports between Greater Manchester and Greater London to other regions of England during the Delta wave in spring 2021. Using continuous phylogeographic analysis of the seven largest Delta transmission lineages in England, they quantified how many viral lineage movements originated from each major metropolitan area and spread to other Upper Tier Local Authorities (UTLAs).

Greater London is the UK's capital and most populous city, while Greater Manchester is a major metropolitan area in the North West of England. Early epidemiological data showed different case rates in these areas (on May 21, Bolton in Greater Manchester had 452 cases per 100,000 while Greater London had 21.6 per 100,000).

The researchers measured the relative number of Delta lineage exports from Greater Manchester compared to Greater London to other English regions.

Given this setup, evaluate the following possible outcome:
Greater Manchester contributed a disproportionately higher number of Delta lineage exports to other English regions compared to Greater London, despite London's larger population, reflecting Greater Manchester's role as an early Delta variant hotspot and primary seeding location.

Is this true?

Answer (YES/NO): YES